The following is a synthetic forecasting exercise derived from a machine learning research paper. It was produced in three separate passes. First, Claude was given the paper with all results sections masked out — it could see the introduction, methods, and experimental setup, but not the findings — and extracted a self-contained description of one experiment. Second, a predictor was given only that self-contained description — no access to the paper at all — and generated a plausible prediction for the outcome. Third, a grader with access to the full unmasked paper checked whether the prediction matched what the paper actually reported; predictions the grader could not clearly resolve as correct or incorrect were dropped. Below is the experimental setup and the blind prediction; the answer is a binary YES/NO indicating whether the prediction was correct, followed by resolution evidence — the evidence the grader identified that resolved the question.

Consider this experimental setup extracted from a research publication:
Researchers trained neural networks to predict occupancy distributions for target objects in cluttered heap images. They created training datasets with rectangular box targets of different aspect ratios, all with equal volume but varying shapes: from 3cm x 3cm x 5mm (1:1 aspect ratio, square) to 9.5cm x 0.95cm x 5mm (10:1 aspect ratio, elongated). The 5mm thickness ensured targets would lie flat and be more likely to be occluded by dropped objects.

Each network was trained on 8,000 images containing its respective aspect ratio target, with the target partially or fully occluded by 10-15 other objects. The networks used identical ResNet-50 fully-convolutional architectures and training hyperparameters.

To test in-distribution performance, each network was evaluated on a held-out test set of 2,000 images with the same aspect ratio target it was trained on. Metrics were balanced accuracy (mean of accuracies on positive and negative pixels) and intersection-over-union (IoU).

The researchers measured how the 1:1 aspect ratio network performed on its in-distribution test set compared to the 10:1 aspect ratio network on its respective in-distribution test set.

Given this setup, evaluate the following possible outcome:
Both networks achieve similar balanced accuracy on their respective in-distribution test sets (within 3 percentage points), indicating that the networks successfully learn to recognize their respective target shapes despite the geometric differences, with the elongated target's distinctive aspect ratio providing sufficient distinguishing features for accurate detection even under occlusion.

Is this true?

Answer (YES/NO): YES